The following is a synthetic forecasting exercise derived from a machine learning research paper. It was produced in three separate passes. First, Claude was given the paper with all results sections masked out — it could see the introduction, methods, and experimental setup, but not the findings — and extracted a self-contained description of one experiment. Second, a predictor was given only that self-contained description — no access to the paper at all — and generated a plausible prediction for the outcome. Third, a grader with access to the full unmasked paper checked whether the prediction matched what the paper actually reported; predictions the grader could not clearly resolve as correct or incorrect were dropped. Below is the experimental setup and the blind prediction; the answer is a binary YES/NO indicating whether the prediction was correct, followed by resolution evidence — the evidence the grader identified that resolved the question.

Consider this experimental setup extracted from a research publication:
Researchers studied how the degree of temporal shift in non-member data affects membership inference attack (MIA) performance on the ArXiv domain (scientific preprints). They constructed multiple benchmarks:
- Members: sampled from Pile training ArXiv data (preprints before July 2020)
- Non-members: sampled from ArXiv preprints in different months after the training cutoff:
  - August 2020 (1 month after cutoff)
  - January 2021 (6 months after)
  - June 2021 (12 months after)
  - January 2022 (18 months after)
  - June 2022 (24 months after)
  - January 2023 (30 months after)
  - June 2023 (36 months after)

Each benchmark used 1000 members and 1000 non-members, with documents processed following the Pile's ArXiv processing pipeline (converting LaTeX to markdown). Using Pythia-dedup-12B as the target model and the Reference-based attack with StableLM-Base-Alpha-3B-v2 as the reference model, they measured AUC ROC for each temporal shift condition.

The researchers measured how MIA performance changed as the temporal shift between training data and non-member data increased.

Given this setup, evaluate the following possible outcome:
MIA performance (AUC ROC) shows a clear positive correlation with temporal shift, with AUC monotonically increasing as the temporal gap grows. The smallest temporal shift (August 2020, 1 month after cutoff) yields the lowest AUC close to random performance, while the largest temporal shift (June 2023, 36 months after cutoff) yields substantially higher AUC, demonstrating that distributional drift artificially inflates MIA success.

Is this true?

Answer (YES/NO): NO